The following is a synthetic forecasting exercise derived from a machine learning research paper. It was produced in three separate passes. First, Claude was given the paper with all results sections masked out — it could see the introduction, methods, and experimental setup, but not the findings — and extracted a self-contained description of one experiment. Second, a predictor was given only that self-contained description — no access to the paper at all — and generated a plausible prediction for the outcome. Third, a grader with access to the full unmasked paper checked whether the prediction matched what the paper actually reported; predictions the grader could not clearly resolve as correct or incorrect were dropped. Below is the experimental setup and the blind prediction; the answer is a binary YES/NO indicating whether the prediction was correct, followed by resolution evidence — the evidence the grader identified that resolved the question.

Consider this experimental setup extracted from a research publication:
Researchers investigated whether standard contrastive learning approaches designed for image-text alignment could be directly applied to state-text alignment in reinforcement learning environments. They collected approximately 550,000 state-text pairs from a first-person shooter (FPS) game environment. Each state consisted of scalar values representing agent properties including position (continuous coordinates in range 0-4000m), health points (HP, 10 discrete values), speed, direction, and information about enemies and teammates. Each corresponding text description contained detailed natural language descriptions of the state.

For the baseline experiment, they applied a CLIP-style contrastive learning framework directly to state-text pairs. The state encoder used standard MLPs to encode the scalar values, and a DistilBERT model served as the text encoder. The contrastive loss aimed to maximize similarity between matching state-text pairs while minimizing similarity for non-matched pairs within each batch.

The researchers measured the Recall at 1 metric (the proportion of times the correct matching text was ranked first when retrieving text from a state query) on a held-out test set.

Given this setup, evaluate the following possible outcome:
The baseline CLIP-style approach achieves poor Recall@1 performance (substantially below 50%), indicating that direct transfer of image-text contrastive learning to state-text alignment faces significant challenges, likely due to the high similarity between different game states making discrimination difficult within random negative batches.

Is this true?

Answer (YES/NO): YES